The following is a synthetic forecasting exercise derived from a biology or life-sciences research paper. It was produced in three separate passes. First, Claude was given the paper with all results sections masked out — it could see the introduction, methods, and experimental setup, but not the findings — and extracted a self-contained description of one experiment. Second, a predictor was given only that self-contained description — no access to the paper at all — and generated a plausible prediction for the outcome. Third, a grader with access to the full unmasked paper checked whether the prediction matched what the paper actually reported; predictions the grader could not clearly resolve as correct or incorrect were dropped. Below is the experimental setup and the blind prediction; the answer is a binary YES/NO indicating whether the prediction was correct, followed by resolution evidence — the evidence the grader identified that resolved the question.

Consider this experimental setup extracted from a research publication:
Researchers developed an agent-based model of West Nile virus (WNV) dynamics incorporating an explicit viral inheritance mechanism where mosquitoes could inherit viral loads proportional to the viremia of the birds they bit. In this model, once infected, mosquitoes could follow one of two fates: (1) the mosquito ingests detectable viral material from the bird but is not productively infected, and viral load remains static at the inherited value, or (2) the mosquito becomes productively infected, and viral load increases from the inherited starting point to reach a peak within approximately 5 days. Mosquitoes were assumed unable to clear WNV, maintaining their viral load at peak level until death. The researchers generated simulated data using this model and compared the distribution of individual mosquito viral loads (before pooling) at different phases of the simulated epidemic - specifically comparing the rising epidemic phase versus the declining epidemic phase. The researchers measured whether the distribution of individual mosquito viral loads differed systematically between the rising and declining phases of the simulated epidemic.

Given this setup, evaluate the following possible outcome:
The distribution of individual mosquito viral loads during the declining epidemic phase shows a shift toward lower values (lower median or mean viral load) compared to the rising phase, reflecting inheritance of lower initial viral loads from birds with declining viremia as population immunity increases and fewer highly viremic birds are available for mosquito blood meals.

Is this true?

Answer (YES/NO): NO